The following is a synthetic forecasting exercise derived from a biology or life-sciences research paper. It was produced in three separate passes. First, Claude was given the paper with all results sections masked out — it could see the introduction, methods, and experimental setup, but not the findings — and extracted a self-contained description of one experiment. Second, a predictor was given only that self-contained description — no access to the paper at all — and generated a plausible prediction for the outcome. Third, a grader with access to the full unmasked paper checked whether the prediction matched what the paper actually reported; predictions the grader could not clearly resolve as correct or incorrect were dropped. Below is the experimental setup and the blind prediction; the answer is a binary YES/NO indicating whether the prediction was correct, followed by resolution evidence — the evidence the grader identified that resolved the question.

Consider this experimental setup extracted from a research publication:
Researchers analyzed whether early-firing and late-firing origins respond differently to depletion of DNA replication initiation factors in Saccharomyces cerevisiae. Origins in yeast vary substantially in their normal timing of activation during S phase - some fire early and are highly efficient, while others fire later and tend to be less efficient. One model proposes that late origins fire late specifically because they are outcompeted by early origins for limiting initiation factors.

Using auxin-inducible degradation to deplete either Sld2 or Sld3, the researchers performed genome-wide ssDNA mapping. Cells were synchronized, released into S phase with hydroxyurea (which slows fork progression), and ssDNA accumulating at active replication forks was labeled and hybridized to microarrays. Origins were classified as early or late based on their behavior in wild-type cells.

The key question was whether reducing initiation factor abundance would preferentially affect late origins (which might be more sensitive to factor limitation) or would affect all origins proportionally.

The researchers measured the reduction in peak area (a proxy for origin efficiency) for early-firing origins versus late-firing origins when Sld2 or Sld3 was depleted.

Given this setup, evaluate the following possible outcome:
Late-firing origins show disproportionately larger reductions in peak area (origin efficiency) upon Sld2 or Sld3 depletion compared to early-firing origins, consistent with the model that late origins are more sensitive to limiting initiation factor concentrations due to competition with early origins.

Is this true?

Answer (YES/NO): NO